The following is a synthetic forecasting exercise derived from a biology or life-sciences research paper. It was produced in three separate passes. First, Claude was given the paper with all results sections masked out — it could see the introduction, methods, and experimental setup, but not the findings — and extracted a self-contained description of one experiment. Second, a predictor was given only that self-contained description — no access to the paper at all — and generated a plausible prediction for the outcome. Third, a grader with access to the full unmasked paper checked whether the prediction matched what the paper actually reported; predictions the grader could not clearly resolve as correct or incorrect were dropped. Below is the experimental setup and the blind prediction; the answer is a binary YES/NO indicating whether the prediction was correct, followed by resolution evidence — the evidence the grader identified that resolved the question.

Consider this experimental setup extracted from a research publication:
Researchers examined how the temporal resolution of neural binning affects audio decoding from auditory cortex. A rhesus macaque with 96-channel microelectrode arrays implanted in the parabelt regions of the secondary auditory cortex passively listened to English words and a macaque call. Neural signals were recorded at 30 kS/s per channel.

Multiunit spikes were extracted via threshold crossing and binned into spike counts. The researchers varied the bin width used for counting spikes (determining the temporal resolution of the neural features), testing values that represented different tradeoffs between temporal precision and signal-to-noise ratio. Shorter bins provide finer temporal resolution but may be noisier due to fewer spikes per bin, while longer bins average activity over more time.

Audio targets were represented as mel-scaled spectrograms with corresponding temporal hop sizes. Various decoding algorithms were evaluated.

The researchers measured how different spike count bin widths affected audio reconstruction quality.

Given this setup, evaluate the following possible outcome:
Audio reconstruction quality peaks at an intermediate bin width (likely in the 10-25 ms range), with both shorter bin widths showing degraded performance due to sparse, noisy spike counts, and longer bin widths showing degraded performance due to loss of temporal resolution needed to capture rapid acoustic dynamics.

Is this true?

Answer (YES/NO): NO